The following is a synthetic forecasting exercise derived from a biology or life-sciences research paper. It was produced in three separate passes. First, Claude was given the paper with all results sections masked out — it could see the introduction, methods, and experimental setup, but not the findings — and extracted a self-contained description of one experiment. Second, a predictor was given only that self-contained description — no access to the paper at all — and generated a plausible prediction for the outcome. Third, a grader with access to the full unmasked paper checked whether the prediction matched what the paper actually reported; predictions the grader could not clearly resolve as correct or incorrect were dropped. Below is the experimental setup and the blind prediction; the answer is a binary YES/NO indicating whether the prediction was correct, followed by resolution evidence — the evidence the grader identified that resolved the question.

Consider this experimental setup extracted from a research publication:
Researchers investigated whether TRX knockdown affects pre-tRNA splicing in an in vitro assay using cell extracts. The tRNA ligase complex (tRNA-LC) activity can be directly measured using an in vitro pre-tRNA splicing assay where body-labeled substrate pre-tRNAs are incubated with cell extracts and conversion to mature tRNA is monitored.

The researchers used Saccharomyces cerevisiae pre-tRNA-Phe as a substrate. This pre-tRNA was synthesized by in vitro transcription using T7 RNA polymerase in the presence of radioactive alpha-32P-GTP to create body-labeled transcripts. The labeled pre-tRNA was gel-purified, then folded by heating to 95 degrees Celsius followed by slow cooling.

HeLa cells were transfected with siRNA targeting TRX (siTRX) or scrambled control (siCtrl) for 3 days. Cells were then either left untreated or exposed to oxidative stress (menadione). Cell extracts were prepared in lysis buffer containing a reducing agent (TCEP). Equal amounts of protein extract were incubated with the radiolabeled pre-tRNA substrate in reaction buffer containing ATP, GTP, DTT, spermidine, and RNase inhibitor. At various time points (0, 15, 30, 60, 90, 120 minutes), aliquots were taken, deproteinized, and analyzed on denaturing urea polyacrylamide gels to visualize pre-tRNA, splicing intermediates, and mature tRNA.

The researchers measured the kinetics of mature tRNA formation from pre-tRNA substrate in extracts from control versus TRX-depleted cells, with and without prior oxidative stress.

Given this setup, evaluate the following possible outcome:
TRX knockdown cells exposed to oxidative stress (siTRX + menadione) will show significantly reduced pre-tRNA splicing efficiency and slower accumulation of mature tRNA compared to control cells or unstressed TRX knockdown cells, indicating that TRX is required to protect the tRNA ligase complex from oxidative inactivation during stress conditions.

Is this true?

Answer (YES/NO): YES